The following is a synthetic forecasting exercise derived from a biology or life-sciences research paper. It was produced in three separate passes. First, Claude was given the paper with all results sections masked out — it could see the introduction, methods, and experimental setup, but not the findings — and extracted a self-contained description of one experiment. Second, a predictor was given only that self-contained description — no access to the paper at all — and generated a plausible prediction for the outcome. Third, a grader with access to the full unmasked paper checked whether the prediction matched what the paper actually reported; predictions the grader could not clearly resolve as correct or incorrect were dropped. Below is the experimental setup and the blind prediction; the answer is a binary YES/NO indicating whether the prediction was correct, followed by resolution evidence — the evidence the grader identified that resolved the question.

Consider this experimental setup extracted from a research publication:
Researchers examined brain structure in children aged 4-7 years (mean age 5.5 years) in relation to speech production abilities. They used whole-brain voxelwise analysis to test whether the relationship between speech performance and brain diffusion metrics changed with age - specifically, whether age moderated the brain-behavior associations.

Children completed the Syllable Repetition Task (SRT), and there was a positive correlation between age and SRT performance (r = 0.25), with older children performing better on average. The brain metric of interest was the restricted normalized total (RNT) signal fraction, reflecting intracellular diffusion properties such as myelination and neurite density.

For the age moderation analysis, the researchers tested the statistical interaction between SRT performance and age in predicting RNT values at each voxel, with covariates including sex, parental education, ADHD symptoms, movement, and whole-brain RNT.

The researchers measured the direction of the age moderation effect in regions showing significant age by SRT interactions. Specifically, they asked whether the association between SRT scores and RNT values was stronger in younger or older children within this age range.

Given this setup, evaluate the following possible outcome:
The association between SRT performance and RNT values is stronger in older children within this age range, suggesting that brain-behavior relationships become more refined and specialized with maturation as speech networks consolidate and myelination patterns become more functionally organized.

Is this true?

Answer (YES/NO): YES